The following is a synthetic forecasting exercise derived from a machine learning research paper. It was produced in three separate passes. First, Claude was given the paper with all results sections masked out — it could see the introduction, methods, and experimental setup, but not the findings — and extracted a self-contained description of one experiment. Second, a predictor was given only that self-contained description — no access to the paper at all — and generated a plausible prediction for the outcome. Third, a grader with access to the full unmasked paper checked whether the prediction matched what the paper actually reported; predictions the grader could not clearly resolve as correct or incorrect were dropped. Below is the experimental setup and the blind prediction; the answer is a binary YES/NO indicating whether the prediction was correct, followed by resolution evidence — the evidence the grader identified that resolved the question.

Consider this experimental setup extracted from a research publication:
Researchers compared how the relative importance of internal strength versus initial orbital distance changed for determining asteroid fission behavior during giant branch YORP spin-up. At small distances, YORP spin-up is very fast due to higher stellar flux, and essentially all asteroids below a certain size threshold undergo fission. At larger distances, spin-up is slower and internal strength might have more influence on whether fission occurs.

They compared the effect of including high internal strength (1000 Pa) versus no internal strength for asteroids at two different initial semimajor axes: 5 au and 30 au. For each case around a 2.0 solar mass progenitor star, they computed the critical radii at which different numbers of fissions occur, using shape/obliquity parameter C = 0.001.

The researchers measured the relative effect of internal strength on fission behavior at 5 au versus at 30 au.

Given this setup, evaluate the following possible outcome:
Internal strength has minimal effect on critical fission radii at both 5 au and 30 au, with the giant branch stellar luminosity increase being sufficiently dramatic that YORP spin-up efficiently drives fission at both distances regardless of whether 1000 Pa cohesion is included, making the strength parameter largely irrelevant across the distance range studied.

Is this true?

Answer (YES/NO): NO